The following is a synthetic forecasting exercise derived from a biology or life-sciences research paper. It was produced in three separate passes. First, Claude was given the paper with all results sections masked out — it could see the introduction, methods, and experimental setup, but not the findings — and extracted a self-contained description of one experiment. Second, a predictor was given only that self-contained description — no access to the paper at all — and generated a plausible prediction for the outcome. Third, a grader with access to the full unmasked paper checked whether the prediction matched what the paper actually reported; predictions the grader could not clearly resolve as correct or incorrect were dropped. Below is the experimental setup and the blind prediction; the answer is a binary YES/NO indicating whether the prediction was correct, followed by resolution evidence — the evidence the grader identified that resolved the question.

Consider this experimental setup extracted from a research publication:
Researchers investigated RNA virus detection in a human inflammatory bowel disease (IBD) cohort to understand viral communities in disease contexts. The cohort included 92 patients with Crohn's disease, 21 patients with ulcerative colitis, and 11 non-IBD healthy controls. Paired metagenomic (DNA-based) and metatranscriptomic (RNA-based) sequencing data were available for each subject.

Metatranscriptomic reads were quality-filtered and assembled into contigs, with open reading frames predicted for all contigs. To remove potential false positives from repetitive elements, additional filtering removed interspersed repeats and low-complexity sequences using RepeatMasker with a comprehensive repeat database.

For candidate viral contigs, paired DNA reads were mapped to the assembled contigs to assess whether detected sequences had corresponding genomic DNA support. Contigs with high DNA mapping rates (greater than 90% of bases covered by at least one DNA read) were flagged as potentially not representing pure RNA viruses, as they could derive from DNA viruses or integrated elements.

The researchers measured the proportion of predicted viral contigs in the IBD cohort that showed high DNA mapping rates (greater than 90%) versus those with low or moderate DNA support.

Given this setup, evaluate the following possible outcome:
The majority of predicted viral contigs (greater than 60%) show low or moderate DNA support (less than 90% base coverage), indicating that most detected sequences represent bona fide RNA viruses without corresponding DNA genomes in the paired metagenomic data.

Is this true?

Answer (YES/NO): YES